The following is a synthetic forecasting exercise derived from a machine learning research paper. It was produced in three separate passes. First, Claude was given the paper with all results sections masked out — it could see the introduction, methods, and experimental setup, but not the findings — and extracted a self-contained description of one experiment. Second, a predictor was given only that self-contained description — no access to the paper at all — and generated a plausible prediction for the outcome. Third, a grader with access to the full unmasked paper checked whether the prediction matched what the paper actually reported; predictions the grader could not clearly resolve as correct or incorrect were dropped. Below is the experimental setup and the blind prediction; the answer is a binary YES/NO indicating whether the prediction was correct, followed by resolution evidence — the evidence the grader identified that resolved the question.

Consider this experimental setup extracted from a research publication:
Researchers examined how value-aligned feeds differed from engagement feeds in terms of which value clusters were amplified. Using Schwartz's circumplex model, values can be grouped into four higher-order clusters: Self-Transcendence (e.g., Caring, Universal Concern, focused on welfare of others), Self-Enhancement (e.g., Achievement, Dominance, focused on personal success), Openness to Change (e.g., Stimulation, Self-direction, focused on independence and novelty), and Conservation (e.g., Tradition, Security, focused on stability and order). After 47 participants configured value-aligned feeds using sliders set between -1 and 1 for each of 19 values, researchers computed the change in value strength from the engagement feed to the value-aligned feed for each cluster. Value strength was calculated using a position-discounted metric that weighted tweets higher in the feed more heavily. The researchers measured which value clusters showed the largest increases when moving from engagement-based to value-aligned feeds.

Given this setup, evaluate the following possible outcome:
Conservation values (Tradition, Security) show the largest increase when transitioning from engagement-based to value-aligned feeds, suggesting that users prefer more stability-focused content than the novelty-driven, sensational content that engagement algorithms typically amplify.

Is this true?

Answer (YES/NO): NO